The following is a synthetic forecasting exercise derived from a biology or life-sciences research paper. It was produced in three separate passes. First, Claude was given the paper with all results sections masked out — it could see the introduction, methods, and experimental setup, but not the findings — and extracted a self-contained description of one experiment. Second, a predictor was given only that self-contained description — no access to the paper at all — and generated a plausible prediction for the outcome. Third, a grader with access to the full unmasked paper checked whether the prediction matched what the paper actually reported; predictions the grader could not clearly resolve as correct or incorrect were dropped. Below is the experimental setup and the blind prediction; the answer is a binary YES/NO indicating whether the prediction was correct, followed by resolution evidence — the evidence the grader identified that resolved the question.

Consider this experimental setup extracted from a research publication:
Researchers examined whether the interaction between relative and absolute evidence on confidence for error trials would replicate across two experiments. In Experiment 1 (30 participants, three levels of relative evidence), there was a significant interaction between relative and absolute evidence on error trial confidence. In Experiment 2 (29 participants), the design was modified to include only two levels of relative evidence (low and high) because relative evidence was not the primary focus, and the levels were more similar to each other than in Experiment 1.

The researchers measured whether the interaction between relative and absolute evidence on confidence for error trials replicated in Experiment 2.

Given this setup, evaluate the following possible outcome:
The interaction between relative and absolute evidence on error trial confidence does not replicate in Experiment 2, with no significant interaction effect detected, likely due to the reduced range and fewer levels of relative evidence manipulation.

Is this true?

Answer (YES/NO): YES